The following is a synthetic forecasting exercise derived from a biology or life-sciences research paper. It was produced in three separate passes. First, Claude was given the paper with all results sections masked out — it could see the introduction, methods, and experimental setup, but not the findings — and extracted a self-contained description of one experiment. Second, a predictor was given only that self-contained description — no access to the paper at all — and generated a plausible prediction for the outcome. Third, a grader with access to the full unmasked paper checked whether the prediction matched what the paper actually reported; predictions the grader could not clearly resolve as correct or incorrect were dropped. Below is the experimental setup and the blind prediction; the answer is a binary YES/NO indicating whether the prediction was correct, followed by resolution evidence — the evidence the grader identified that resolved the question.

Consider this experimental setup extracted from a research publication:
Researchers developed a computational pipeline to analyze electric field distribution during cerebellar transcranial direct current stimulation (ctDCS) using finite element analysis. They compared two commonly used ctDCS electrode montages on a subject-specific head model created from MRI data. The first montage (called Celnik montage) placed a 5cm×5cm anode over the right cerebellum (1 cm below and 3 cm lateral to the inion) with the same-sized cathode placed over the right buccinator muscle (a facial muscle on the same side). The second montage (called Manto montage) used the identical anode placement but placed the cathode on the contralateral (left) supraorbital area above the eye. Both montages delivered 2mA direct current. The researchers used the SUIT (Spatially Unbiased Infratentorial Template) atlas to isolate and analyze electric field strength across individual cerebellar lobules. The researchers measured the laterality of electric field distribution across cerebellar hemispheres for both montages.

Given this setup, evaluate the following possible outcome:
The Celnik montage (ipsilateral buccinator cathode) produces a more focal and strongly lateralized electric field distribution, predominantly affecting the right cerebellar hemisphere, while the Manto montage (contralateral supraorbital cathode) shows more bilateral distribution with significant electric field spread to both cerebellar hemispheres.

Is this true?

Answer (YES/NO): YES